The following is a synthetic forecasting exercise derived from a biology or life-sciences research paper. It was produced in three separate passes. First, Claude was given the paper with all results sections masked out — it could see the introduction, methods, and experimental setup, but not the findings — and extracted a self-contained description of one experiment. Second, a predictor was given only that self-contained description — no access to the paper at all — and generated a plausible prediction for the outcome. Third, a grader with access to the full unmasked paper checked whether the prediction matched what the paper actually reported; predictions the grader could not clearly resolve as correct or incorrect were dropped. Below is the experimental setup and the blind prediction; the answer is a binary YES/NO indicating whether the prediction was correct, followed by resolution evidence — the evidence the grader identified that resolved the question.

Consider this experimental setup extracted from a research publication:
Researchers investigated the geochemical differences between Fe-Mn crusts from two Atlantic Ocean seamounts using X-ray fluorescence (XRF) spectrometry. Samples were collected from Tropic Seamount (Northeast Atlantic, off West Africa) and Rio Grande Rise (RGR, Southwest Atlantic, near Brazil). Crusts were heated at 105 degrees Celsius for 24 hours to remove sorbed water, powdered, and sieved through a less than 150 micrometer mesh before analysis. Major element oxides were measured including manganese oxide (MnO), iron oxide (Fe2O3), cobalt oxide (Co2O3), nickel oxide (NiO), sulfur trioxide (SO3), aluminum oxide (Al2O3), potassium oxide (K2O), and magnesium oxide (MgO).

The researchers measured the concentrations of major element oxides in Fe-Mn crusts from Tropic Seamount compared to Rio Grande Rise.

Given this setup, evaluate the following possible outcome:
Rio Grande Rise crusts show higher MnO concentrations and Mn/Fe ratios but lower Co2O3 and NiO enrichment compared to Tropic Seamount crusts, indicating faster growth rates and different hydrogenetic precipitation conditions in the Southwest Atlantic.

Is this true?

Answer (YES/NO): NO